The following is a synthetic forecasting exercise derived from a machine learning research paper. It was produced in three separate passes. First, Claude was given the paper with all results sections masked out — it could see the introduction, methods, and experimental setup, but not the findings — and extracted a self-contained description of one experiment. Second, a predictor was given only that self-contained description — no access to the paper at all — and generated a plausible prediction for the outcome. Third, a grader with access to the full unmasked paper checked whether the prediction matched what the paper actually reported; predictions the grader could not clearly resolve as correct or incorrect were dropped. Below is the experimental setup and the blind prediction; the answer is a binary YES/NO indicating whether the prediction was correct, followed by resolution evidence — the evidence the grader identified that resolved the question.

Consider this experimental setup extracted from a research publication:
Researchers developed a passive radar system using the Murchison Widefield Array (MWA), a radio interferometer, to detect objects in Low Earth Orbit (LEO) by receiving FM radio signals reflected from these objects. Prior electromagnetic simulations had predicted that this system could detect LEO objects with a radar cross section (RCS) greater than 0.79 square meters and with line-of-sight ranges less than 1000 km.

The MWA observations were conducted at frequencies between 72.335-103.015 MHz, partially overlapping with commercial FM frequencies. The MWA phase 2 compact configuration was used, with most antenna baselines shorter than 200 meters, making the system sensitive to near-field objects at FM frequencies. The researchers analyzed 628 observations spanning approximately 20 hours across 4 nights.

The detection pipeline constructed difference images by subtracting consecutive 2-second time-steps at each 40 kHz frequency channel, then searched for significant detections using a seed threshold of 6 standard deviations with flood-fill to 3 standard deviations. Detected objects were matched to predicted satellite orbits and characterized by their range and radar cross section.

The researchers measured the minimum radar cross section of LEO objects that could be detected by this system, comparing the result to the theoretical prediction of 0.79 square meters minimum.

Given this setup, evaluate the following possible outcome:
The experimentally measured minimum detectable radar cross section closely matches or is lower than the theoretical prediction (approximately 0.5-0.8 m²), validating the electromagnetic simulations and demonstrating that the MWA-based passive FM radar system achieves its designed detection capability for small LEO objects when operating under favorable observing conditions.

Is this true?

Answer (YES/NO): NO